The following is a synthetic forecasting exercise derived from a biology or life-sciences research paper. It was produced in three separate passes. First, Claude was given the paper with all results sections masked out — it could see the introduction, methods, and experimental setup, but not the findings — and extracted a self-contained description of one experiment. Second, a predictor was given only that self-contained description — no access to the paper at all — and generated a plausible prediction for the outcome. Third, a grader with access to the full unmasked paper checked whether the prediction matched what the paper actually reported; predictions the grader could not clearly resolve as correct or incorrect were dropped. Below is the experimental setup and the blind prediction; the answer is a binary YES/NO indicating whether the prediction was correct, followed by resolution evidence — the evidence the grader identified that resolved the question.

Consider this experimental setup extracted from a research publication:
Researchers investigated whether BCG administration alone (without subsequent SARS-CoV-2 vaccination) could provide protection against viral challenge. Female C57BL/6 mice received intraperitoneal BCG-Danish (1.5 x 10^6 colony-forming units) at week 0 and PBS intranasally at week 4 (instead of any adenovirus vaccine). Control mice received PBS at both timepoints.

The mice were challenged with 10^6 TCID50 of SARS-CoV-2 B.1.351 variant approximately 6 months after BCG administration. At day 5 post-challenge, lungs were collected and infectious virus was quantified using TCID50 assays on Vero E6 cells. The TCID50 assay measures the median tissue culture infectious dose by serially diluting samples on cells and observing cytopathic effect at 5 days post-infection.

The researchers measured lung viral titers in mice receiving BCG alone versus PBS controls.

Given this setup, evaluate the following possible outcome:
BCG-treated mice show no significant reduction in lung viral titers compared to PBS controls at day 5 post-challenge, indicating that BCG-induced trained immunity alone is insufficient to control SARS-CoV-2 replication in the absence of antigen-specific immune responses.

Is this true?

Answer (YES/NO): YES